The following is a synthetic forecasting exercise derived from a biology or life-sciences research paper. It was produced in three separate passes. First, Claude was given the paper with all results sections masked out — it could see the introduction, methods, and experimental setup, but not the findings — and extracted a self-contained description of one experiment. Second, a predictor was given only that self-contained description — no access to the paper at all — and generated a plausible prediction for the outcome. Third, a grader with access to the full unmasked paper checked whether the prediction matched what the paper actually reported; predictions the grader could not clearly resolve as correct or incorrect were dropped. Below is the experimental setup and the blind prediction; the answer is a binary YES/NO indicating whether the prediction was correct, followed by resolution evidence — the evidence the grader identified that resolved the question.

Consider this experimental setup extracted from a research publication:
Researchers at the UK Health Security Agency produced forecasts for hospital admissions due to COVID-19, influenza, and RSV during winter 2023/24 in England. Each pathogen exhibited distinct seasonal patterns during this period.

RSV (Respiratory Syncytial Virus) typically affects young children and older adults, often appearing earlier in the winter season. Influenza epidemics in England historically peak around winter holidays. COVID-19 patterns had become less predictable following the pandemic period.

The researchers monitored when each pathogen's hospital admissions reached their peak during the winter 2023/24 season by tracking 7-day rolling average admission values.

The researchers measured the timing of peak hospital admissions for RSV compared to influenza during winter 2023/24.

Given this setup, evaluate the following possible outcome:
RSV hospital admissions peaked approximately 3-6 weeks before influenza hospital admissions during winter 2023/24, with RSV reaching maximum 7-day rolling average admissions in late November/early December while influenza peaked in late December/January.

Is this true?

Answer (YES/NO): NO